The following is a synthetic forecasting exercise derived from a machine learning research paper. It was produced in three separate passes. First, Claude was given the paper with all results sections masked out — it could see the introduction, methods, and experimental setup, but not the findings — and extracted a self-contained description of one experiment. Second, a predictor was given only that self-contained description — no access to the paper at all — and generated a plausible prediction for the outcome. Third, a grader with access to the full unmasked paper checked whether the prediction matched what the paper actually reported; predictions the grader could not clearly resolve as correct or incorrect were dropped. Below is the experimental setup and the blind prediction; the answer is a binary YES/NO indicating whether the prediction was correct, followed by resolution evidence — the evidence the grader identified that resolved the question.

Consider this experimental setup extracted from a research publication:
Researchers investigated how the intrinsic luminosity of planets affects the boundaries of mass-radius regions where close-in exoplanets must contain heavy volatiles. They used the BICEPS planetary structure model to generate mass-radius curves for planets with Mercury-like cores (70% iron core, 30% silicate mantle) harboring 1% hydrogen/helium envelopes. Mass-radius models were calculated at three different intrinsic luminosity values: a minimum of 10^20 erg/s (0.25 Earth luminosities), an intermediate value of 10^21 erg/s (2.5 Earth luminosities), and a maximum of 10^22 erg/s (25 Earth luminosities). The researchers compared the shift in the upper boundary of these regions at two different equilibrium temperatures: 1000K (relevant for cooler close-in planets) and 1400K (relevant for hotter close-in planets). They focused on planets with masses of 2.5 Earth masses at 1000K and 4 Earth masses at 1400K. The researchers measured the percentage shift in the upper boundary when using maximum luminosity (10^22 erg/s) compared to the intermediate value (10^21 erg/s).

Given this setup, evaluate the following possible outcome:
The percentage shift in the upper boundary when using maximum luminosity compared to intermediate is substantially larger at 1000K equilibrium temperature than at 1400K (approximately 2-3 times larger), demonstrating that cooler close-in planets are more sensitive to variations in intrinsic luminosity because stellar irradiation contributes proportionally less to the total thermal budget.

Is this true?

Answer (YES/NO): NO